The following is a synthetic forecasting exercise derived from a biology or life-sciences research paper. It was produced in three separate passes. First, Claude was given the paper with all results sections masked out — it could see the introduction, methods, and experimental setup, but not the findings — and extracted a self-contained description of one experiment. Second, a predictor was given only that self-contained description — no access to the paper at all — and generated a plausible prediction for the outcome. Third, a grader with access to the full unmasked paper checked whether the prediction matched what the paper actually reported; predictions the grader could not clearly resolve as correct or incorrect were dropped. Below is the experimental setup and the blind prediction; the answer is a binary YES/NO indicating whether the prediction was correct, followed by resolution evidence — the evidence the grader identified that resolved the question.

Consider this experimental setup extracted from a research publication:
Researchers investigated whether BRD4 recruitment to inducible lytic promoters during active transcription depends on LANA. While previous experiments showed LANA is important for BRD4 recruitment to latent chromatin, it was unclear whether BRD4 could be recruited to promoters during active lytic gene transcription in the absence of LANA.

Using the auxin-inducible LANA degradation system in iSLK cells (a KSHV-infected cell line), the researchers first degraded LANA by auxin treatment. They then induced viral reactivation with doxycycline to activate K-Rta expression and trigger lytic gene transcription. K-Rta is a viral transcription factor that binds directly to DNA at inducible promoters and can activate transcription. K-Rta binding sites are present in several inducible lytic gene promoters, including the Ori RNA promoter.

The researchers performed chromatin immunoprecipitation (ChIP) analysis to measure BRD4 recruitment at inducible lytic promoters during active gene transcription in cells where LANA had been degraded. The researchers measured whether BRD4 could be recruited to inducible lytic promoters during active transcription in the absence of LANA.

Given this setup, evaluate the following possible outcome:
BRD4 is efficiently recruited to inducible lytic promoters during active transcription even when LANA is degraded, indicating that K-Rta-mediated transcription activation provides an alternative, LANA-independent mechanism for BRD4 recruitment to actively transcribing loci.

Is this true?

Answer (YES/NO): YES